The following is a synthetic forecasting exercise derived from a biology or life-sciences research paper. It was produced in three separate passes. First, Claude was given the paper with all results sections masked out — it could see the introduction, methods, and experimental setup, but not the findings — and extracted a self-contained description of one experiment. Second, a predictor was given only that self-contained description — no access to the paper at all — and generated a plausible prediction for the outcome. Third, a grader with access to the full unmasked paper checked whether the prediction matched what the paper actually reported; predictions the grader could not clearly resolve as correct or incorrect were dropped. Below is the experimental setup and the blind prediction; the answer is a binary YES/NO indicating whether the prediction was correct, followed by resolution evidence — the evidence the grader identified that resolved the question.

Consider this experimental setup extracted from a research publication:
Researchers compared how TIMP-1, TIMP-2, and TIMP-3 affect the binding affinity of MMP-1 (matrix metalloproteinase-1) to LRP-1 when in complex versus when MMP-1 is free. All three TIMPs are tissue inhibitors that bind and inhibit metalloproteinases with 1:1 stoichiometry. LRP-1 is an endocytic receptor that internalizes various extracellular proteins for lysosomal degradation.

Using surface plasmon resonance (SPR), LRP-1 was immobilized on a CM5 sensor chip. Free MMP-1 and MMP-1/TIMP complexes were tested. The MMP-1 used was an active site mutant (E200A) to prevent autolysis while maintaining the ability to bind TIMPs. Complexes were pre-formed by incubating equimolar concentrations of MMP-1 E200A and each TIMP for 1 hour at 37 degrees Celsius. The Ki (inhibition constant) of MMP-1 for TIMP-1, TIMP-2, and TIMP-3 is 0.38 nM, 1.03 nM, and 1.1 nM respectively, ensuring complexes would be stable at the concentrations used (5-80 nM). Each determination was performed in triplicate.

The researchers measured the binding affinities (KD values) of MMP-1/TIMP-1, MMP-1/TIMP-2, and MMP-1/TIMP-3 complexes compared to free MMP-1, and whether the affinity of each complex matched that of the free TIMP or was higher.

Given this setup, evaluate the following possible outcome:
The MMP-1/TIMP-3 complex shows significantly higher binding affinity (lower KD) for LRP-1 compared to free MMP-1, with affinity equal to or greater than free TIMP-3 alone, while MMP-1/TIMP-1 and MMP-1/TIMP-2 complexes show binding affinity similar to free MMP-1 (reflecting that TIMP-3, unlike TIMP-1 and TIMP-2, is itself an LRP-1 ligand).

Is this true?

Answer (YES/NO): NO